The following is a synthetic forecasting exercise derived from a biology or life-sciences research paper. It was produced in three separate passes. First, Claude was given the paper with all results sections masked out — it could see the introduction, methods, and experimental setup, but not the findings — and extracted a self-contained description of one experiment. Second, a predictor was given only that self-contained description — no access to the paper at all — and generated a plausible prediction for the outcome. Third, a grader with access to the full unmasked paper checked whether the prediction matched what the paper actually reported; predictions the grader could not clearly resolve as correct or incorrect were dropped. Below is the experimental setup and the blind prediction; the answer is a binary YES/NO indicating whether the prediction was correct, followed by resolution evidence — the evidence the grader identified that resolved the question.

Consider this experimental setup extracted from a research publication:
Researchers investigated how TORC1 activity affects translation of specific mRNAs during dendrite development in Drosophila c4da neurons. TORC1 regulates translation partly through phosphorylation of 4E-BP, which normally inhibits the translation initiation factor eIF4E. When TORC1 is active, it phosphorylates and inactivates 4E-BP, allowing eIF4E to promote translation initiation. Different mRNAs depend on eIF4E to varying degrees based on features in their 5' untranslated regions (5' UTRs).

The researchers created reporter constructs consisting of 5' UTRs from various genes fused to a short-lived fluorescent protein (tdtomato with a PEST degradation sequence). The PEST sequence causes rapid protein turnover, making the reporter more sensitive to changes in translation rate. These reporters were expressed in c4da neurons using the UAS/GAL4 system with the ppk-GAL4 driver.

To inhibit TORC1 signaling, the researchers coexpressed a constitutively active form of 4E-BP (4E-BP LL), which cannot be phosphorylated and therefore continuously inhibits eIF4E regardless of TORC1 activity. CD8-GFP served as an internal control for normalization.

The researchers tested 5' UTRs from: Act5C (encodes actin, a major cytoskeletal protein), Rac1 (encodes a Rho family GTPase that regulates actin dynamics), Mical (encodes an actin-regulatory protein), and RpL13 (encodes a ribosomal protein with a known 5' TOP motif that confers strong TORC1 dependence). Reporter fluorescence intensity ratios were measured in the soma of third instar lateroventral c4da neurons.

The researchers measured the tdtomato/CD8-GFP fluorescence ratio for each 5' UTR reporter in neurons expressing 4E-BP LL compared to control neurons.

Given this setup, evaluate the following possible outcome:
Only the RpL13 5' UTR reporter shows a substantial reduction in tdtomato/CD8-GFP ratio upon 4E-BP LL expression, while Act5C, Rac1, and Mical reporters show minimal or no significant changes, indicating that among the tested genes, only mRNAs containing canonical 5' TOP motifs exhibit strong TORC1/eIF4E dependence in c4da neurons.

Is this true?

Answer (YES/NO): NO